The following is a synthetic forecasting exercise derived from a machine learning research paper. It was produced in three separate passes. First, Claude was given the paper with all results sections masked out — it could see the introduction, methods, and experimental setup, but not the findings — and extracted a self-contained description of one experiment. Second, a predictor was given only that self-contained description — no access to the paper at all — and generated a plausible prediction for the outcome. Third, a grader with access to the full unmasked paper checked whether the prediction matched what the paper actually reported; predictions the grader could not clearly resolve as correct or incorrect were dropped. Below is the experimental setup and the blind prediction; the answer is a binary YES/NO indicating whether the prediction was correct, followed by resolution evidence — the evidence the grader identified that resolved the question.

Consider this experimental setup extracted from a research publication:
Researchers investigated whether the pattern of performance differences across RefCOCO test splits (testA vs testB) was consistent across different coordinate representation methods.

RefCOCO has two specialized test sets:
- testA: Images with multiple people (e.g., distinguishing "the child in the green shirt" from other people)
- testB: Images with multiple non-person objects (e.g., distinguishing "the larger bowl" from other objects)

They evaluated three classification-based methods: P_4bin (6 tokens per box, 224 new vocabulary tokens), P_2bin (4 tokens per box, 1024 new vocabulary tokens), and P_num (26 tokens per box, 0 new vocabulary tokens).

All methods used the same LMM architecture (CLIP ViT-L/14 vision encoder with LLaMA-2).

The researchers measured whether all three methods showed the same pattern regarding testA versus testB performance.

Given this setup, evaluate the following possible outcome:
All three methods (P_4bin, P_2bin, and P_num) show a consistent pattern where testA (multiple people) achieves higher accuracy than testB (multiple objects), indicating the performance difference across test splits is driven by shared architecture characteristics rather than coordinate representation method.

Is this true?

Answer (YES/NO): NO